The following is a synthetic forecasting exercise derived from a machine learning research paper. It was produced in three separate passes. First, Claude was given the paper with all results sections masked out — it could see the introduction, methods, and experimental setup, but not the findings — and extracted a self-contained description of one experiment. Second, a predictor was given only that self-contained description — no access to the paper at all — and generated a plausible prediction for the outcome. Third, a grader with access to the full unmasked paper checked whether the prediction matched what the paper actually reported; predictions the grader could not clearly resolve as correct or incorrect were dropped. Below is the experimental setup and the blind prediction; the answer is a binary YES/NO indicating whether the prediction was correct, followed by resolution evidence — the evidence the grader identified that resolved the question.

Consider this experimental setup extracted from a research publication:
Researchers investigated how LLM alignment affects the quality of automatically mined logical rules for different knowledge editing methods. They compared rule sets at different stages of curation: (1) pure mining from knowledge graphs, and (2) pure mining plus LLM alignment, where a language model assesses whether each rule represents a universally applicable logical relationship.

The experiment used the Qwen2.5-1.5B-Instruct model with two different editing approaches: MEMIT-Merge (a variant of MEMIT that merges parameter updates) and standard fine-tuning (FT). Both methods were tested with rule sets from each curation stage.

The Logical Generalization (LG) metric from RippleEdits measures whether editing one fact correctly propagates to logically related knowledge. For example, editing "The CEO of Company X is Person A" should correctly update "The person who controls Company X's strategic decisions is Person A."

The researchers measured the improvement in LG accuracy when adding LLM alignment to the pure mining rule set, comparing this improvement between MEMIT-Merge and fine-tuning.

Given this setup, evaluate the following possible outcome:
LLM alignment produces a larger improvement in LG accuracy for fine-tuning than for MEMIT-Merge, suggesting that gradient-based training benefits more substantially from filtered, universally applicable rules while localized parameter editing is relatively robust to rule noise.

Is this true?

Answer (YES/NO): NO